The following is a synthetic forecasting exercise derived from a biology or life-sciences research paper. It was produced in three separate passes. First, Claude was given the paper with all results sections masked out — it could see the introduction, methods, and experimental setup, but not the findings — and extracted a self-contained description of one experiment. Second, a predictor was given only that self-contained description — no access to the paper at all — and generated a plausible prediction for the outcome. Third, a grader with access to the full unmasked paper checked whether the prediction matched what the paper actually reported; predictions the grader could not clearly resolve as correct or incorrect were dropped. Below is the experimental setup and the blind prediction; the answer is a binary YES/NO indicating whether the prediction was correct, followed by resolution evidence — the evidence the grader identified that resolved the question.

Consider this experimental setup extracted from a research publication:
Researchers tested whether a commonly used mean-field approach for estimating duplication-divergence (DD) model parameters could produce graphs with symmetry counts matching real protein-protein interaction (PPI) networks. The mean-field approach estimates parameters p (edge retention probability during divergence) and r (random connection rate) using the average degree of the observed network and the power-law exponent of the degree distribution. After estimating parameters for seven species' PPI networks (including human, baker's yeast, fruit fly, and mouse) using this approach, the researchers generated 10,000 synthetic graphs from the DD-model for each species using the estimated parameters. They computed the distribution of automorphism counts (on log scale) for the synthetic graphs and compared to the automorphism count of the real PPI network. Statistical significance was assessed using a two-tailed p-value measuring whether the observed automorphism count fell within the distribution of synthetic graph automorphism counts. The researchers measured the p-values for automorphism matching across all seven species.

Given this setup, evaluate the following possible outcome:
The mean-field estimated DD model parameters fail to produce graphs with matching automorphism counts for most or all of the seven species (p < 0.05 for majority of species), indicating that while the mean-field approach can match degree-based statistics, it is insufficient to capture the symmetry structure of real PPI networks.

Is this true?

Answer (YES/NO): YES